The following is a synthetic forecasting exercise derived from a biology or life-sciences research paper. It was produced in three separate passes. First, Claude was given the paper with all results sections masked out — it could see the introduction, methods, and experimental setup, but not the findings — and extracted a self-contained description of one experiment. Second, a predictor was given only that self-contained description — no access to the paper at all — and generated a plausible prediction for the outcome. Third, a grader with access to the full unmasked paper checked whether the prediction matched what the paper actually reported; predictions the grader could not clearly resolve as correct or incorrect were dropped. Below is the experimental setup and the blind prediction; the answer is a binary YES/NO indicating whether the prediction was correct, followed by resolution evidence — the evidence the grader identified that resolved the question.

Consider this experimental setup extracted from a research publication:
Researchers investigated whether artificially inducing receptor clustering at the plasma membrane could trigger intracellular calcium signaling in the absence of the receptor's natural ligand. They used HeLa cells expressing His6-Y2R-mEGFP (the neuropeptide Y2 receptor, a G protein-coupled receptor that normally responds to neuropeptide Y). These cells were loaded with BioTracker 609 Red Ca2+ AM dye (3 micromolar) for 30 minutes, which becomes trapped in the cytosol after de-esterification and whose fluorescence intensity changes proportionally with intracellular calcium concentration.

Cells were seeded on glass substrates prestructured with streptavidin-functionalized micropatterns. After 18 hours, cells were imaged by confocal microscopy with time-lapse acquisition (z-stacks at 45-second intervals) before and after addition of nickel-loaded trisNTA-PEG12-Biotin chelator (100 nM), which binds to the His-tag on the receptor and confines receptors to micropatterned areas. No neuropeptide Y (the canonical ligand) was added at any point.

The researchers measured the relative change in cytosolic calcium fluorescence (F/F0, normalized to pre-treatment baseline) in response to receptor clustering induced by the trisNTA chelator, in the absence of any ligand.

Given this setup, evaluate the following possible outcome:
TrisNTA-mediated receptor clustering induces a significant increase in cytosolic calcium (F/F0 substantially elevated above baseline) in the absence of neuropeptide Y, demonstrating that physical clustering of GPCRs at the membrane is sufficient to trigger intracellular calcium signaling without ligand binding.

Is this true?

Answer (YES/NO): YES